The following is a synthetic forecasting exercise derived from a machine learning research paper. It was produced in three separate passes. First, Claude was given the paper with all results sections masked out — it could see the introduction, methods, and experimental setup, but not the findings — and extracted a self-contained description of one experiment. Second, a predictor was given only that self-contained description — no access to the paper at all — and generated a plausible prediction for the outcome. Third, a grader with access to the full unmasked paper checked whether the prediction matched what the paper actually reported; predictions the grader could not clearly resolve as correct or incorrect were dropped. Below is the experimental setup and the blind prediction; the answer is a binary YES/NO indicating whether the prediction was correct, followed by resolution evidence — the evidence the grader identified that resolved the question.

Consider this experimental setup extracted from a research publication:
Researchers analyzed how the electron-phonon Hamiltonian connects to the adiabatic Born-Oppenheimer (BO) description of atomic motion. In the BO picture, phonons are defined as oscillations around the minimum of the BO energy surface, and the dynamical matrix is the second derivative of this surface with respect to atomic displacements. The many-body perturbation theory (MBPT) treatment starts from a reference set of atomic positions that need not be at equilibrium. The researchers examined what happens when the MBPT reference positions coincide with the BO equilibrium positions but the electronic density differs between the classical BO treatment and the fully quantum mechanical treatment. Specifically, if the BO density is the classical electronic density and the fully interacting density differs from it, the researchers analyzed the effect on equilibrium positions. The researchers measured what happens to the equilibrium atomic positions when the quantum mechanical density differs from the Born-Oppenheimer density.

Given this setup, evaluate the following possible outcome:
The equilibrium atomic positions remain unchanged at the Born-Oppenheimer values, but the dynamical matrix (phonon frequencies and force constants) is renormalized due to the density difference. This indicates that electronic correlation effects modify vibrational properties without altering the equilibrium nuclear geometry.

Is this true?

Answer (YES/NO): NO